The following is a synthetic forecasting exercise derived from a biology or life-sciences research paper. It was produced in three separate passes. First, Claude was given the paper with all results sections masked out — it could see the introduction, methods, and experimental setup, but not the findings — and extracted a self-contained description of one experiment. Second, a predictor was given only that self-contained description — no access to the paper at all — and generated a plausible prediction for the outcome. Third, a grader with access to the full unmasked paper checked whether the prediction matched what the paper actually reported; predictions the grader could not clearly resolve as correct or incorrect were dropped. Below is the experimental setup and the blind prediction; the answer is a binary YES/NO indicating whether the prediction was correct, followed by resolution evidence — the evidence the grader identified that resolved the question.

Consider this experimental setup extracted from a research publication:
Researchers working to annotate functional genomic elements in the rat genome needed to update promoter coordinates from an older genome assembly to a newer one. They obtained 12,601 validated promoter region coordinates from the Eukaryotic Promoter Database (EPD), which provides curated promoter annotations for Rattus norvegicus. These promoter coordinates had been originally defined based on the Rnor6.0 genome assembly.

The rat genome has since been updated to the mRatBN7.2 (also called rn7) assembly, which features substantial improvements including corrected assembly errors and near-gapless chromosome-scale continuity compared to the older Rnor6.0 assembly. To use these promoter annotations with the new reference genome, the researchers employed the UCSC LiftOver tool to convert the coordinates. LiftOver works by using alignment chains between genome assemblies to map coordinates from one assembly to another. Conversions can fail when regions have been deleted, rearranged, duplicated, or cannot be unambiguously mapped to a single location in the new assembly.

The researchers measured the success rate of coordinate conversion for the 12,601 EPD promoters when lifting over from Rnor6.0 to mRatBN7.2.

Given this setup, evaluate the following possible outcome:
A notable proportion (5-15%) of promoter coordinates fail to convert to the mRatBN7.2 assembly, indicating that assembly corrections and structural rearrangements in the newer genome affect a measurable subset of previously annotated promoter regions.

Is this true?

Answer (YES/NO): NO